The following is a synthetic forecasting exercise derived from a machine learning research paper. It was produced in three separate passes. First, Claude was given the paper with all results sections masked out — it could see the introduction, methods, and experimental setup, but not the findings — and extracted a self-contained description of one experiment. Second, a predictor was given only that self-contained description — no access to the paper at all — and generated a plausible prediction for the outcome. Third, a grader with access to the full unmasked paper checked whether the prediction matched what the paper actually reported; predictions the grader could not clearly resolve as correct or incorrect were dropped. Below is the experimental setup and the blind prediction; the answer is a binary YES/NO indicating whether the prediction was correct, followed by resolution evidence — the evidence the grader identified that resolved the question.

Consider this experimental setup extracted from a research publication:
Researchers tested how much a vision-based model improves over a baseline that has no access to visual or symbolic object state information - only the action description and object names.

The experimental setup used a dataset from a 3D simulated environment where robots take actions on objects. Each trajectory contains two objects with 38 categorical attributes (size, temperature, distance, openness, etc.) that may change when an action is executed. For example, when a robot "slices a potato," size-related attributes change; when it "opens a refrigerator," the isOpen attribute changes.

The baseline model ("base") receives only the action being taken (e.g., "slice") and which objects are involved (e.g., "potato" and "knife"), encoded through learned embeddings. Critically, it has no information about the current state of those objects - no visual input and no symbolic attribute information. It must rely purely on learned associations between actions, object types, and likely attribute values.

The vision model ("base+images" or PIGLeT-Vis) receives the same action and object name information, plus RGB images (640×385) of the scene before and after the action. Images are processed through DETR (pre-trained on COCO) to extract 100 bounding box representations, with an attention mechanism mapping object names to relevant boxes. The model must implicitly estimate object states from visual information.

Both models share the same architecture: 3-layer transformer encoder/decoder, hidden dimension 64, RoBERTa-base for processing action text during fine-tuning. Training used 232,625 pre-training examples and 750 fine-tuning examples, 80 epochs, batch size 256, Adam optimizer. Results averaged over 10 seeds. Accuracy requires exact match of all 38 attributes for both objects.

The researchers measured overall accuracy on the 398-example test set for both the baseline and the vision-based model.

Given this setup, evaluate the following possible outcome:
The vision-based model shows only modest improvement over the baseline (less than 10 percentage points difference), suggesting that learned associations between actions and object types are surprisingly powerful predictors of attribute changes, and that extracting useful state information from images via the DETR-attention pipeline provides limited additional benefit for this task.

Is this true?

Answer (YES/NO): NO